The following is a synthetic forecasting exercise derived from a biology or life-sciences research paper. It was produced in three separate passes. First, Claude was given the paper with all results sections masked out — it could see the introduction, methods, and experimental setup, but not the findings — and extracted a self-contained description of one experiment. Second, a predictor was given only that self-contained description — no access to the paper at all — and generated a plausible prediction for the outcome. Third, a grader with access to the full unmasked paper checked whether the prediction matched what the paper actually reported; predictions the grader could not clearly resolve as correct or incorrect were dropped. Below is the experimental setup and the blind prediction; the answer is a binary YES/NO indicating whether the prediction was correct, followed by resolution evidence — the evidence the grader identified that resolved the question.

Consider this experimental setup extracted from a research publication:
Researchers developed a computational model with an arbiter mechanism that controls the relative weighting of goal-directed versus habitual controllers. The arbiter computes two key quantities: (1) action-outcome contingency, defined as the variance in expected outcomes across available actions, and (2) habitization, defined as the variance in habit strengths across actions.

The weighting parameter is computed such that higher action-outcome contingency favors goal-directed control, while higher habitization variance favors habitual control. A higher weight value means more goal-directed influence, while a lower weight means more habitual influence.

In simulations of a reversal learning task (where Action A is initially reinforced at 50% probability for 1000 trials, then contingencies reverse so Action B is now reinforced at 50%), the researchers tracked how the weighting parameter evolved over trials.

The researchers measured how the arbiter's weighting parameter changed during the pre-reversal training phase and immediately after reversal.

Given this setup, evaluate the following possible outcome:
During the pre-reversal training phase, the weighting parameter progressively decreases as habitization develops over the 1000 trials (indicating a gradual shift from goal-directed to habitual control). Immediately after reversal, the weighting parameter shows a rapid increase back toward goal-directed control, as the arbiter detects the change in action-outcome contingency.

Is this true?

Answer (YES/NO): YES